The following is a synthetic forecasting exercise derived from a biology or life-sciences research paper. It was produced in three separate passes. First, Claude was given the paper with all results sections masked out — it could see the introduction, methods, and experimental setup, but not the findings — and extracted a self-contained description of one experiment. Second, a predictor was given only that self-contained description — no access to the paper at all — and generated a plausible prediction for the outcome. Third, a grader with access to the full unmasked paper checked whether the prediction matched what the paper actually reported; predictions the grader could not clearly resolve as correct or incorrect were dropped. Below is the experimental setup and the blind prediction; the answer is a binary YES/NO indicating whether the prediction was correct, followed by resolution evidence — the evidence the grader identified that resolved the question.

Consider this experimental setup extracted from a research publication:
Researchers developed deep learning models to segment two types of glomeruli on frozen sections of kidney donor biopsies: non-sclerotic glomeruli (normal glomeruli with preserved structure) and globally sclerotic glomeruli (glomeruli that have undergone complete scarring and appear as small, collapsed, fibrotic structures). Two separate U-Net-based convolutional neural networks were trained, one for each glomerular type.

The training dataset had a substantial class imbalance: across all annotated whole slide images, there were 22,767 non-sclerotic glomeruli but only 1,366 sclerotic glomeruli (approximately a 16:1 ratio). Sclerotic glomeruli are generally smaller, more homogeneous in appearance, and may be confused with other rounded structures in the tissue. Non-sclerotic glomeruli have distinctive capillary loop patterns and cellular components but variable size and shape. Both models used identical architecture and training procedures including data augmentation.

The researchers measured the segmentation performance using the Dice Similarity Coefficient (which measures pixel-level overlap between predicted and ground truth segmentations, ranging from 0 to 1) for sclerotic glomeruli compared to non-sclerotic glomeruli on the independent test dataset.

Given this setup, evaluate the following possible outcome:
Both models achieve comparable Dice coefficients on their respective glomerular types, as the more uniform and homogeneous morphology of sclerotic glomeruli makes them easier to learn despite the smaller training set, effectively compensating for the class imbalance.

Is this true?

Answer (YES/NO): NO